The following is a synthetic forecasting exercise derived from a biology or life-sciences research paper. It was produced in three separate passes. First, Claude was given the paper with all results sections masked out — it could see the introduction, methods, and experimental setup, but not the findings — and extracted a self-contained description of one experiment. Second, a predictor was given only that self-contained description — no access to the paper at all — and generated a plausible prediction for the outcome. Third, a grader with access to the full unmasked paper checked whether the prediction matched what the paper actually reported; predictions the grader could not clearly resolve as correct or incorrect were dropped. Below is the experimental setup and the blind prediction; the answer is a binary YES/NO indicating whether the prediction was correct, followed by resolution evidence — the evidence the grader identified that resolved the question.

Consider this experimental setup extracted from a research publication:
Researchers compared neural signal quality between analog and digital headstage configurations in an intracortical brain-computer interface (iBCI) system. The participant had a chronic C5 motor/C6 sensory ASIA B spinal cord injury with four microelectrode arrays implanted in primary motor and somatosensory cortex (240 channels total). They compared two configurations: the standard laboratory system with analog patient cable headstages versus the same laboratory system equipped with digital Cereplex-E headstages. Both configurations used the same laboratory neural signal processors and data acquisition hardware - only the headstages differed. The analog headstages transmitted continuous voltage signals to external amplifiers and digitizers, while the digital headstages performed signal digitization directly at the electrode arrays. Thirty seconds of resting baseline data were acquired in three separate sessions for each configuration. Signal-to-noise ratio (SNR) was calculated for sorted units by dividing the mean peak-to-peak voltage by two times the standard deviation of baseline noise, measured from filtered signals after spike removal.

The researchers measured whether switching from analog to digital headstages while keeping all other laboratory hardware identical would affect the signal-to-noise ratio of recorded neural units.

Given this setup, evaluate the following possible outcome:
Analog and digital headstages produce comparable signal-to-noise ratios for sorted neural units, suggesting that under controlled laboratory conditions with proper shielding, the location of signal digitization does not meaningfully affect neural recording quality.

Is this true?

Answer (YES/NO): NO